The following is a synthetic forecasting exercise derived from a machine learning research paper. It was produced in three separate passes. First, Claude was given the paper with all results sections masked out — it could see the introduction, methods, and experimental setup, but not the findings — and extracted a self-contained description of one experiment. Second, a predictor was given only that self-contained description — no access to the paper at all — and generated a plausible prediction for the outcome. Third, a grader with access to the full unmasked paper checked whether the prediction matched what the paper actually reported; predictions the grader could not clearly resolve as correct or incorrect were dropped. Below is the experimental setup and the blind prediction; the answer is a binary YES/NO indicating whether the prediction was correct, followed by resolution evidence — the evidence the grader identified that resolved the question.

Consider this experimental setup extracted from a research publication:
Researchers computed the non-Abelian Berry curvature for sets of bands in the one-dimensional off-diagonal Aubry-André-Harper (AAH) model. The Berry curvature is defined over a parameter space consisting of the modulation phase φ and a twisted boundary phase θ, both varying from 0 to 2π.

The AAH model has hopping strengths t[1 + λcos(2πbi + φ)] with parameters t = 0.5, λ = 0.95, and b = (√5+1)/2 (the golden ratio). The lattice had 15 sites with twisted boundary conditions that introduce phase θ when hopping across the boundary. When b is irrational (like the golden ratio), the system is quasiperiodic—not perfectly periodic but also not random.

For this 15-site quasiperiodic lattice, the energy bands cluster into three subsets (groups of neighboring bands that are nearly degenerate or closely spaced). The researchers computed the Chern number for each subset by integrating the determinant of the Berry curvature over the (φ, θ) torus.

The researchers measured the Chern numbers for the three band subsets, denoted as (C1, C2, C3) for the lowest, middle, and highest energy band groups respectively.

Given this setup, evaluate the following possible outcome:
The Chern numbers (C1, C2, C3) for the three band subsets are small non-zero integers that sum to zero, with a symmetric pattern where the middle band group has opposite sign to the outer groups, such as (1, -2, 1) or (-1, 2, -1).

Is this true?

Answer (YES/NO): YES